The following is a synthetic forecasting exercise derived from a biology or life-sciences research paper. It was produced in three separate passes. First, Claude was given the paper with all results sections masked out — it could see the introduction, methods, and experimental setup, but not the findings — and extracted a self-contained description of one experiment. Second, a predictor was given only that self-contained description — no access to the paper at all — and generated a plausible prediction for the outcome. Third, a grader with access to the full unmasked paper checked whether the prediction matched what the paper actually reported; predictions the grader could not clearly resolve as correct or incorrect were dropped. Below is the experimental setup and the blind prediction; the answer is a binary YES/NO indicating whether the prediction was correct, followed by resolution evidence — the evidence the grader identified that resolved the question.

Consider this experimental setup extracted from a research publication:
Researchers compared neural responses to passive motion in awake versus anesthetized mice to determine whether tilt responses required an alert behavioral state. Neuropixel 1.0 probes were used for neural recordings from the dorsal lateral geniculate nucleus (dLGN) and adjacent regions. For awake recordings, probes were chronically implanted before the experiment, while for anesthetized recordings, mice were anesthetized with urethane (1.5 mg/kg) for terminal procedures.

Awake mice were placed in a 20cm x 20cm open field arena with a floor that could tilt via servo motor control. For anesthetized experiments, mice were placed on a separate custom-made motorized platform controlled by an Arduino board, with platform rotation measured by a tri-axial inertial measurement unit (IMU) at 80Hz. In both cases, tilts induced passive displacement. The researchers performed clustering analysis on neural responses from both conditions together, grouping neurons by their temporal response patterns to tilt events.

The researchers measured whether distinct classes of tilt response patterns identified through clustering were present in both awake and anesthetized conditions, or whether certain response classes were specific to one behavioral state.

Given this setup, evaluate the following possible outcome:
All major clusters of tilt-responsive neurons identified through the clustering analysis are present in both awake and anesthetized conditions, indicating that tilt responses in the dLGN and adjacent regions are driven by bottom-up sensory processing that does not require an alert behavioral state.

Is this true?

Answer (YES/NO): NO